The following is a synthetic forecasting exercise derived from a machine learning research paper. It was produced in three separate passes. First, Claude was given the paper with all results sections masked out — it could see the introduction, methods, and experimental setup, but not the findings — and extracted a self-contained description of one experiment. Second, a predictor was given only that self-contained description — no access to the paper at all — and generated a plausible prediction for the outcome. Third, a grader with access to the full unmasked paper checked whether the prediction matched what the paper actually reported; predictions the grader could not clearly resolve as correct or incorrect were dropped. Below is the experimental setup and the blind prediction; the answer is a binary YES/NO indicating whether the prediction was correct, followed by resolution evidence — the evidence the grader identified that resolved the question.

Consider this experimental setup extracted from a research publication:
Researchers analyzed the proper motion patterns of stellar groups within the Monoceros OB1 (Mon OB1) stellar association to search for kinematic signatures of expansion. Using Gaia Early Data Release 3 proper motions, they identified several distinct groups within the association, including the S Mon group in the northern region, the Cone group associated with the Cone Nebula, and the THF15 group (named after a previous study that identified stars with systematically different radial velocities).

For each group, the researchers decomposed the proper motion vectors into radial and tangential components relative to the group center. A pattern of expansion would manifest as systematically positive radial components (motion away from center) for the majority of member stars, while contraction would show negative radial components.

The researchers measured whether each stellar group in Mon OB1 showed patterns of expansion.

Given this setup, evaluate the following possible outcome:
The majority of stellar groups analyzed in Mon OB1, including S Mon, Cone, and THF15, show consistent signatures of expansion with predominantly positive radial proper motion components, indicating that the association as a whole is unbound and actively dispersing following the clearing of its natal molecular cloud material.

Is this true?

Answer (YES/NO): NO